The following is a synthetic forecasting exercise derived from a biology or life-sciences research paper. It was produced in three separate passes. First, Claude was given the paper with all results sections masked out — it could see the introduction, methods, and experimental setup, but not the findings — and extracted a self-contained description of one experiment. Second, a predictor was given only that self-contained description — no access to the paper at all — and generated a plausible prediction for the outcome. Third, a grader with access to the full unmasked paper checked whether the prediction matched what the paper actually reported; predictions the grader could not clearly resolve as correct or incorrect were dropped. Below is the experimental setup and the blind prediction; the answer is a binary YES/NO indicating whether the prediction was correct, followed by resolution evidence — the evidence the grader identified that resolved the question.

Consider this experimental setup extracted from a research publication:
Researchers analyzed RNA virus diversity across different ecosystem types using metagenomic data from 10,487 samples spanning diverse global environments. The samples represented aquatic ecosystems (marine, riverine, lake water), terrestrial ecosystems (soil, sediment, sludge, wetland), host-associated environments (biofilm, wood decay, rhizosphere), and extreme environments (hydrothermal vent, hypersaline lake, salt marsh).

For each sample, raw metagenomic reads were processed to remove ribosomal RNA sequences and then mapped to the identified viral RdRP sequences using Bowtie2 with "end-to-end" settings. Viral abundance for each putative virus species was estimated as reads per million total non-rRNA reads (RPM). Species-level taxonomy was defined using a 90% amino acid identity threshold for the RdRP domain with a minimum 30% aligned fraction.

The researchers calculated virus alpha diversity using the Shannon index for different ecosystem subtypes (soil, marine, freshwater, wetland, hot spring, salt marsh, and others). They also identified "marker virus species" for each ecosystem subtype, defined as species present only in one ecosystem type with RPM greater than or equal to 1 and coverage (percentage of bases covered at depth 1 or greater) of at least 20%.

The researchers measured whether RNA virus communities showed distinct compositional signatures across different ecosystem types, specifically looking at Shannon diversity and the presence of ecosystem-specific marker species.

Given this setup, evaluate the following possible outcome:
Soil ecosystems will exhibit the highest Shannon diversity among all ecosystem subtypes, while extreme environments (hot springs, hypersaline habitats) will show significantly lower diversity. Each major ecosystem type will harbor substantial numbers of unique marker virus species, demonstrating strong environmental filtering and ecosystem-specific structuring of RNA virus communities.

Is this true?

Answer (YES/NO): NO